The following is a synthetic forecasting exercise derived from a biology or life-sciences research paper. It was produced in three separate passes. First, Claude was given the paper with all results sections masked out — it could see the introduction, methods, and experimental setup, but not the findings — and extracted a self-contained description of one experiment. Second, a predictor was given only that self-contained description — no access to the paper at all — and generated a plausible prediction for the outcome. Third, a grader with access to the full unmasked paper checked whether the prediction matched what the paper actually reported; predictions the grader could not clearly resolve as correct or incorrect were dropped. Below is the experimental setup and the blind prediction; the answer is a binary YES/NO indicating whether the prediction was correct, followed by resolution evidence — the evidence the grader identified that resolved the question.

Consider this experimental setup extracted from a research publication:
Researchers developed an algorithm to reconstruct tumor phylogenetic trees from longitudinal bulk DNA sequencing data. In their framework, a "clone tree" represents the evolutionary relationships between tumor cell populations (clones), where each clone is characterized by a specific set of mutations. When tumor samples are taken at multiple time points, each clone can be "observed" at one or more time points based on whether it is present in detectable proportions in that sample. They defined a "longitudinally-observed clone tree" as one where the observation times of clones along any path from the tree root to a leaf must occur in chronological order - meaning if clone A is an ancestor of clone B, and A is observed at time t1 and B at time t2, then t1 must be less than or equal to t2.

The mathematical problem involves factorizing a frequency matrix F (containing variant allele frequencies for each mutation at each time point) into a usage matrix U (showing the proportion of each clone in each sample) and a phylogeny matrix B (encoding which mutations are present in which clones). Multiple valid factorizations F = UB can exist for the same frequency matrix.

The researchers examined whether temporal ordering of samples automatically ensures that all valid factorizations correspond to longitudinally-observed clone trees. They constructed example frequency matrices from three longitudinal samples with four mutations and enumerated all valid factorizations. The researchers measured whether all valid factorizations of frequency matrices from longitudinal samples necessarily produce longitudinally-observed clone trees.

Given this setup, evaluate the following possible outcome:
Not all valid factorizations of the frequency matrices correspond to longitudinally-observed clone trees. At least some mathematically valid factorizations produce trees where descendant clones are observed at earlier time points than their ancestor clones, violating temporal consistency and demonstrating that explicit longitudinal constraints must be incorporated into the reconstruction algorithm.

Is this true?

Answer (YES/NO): YES